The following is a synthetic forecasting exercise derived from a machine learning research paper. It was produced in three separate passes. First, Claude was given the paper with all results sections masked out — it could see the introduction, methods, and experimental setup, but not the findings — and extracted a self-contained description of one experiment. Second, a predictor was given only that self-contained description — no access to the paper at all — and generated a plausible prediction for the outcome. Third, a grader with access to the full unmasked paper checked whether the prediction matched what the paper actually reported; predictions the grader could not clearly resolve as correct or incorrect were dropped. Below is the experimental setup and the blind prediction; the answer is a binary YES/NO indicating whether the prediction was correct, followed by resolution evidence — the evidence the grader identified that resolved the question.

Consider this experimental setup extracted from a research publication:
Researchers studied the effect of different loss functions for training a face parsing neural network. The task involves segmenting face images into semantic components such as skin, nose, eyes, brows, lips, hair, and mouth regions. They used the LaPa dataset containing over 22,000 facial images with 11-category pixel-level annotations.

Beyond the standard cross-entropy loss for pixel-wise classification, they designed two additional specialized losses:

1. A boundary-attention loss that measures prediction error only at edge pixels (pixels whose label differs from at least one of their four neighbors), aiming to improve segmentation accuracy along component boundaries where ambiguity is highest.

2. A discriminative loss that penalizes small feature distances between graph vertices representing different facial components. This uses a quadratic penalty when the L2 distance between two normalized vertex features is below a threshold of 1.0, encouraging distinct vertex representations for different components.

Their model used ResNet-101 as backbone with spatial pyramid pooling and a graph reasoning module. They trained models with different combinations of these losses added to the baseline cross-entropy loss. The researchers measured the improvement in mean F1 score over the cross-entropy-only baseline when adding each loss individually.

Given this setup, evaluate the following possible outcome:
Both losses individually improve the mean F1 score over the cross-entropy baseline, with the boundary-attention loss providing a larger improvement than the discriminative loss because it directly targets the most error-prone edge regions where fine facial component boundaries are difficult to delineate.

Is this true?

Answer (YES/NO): YES